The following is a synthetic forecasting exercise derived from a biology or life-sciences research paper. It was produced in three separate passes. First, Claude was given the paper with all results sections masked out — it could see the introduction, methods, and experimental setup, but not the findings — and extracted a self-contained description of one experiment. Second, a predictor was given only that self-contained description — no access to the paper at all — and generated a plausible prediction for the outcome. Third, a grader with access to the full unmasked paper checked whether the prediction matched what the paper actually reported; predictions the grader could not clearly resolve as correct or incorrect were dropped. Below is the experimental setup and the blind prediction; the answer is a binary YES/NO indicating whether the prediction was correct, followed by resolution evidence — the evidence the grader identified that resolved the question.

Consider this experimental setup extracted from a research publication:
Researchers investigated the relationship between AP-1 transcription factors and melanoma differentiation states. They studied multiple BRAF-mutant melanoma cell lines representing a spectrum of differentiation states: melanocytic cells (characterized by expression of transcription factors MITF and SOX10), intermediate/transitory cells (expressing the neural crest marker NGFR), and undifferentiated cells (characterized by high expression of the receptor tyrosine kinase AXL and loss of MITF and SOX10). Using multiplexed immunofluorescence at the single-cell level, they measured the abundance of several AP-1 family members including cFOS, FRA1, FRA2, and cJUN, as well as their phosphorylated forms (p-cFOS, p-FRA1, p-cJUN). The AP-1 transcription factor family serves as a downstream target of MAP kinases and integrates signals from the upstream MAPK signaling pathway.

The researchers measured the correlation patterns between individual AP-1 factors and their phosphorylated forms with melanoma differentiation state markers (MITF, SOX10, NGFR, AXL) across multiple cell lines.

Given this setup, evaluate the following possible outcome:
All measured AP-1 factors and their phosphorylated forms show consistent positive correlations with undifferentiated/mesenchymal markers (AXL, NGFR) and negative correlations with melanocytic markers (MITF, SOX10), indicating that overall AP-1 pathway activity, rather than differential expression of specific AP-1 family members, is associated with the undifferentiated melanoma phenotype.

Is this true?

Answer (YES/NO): NO